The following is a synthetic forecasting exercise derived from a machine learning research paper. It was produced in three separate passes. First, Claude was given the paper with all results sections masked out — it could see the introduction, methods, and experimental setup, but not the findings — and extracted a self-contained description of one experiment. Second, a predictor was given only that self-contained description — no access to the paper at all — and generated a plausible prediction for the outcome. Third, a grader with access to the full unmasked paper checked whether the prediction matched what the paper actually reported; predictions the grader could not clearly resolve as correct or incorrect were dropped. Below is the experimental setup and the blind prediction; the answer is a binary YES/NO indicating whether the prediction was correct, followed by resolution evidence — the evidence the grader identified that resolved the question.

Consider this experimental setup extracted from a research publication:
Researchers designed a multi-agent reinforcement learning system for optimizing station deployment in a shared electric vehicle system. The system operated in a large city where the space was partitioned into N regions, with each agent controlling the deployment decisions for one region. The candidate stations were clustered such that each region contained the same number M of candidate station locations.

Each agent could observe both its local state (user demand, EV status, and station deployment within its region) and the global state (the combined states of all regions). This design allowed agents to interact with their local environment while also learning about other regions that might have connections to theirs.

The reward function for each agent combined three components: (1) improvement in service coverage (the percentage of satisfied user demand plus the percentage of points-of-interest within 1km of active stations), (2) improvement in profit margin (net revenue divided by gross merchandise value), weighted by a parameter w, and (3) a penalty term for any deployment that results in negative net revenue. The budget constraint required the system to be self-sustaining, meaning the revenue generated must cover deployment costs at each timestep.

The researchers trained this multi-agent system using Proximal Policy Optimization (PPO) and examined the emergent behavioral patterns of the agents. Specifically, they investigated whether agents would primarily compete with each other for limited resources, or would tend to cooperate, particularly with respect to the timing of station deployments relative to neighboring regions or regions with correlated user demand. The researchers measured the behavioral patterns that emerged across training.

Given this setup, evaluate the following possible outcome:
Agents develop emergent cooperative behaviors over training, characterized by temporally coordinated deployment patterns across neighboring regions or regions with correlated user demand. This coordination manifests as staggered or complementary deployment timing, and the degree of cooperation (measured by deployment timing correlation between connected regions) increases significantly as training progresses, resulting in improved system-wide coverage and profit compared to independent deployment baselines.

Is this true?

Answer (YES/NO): NO